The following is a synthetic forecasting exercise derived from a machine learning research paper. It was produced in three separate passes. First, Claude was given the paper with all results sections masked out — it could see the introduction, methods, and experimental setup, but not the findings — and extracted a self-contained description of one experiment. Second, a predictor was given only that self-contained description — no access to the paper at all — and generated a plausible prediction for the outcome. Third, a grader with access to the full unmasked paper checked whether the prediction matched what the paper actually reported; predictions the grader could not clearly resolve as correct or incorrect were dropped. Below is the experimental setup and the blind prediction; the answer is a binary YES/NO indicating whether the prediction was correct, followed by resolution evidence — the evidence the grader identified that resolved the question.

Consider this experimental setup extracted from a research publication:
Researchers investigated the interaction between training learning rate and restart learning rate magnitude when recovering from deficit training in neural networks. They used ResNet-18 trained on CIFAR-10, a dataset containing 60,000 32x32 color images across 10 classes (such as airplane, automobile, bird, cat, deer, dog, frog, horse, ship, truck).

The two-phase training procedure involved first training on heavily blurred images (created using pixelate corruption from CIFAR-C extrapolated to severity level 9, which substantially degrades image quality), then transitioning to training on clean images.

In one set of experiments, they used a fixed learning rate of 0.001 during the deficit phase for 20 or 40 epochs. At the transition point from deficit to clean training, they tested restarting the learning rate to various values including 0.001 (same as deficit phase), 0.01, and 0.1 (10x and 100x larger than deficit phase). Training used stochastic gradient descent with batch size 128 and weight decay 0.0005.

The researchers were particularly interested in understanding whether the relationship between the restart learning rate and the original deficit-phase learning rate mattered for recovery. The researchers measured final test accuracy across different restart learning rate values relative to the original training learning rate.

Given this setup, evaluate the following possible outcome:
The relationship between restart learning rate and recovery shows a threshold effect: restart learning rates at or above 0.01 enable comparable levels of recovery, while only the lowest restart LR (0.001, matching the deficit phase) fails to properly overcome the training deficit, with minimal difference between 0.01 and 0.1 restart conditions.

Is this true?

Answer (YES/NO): NO